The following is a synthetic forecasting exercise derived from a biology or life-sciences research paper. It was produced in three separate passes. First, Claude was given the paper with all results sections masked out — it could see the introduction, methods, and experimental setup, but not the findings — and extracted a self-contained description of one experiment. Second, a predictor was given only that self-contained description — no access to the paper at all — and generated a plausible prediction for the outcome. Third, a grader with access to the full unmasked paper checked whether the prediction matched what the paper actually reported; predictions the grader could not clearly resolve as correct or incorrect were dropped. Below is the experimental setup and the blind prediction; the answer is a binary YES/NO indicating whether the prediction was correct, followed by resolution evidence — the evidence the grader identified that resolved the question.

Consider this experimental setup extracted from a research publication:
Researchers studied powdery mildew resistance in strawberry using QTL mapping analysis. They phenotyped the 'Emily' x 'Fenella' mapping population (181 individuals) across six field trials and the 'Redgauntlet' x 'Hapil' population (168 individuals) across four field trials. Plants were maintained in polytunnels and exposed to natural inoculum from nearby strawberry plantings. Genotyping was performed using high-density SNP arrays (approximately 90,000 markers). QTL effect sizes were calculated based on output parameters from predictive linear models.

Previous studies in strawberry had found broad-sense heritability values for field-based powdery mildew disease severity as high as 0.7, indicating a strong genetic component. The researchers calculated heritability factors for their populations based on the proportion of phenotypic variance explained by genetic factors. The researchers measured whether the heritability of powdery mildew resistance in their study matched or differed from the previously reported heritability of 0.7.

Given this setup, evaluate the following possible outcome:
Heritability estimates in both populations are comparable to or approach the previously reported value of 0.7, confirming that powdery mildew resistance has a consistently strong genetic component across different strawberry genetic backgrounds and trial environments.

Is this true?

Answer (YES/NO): NO